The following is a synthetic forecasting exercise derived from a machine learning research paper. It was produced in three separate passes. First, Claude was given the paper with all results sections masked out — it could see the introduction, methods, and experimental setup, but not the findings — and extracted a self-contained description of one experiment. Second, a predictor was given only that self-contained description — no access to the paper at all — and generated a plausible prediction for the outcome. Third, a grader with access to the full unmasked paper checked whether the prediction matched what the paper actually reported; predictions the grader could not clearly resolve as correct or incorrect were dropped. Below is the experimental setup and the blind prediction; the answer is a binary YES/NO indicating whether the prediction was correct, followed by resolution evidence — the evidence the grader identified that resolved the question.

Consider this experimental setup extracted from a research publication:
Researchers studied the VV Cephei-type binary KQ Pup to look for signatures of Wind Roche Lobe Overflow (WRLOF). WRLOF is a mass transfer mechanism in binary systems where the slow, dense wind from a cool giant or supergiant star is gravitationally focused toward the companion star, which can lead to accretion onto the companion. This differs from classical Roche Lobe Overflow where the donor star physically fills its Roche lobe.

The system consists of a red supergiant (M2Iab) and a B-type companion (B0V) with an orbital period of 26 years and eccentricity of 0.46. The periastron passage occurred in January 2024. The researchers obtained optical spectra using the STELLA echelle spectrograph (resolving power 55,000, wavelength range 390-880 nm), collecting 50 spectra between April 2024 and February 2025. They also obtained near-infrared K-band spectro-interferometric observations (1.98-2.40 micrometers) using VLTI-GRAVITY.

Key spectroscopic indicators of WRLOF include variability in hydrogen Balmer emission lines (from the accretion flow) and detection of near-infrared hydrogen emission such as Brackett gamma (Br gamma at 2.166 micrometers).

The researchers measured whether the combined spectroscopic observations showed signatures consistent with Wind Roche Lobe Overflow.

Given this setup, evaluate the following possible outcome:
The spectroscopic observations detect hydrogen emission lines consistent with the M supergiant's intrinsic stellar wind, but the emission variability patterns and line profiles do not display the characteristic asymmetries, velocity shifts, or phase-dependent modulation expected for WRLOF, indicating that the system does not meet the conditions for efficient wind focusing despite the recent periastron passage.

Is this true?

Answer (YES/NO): NO